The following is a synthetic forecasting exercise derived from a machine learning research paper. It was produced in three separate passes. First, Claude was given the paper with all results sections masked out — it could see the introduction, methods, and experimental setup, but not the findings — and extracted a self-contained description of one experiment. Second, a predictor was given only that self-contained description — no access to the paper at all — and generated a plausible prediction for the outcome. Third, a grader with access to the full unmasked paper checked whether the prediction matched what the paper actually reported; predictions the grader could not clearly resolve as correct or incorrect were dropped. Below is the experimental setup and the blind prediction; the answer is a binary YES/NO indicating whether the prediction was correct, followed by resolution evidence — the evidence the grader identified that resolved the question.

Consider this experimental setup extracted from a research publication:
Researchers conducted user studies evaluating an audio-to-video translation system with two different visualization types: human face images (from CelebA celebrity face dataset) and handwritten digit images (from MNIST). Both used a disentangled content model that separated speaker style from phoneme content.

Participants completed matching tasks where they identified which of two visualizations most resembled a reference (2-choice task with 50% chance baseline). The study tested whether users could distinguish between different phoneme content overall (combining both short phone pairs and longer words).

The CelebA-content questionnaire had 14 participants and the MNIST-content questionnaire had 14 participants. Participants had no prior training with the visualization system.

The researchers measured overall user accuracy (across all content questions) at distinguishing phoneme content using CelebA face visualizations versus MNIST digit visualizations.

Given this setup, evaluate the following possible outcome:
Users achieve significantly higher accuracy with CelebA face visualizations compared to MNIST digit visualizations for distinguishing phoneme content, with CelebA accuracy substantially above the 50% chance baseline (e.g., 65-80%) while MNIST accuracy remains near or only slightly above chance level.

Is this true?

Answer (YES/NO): NO